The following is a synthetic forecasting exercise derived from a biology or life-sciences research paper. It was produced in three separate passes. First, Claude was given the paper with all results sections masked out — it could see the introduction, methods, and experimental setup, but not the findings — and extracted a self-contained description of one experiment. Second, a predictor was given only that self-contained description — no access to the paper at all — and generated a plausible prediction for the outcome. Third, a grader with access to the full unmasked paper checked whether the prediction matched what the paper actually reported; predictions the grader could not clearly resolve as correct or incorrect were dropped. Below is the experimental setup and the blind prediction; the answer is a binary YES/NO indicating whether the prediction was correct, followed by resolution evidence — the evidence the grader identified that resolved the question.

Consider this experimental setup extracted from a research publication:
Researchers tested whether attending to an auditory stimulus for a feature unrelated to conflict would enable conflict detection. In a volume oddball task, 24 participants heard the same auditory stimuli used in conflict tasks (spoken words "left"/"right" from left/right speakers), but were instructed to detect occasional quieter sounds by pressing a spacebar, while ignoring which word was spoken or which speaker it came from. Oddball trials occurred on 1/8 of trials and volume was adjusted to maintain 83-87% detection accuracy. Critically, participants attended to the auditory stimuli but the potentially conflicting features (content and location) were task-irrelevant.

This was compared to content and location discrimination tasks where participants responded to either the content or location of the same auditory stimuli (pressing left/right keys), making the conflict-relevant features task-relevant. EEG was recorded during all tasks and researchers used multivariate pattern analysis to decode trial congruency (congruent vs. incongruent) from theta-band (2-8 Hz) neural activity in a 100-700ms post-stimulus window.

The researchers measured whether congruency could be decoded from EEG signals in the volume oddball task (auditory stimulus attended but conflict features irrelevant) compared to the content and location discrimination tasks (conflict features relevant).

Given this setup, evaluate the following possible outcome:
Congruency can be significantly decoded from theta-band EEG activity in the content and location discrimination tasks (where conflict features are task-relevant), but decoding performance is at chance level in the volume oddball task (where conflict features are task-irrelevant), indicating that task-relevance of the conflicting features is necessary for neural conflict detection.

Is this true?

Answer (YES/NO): NO